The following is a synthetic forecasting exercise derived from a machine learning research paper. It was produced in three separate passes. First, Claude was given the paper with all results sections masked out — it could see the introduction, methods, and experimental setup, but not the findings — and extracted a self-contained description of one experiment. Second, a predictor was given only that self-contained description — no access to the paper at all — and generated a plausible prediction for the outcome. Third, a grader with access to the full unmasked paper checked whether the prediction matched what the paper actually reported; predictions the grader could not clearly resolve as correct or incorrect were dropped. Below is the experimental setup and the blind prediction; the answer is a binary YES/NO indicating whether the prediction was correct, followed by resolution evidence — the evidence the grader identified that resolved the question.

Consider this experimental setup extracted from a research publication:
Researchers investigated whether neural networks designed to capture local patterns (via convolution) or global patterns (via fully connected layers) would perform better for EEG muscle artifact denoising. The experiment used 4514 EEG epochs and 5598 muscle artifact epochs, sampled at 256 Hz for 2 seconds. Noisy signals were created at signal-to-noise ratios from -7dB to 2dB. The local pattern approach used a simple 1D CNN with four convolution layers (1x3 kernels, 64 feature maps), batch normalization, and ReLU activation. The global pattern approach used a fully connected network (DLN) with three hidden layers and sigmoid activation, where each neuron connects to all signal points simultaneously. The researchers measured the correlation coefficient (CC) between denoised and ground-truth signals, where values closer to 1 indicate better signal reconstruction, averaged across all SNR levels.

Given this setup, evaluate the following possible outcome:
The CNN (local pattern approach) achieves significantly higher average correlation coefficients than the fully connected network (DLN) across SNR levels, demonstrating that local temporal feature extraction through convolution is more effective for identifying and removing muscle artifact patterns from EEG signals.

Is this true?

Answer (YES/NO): YES